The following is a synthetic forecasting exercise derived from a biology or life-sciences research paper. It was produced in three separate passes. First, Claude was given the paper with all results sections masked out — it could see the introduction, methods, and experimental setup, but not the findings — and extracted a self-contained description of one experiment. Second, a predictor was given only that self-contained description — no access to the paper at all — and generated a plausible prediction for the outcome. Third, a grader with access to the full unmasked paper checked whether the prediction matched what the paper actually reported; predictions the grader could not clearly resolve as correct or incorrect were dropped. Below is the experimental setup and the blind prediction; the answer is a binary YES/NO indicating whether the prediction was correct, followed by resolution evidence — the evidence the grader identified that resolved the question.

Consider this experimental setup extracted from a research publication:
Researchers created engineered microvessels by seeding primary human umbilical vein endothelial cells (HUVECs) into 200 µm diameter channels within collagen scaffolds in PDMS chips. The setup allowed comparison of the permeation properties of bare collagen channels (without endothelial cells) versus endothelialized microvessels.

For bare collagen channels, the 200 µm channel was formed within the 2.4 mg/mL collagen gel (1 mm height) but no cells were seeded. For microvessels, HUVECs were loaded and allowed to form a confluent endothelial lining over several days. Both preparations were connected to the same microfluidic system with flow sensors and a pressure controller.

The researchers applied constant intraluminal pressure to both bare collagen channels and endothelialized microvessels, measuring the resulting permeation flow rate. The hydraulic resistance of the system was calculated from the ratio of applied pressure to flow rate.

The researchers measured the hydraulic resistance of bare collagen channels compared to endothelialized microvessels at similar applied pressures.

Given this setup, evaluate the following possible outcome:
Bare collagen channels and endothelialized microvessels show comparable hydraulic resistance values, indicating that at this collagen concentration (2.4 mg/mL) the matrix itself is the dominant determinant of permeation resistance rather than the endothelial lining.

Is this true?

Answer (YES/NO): NO